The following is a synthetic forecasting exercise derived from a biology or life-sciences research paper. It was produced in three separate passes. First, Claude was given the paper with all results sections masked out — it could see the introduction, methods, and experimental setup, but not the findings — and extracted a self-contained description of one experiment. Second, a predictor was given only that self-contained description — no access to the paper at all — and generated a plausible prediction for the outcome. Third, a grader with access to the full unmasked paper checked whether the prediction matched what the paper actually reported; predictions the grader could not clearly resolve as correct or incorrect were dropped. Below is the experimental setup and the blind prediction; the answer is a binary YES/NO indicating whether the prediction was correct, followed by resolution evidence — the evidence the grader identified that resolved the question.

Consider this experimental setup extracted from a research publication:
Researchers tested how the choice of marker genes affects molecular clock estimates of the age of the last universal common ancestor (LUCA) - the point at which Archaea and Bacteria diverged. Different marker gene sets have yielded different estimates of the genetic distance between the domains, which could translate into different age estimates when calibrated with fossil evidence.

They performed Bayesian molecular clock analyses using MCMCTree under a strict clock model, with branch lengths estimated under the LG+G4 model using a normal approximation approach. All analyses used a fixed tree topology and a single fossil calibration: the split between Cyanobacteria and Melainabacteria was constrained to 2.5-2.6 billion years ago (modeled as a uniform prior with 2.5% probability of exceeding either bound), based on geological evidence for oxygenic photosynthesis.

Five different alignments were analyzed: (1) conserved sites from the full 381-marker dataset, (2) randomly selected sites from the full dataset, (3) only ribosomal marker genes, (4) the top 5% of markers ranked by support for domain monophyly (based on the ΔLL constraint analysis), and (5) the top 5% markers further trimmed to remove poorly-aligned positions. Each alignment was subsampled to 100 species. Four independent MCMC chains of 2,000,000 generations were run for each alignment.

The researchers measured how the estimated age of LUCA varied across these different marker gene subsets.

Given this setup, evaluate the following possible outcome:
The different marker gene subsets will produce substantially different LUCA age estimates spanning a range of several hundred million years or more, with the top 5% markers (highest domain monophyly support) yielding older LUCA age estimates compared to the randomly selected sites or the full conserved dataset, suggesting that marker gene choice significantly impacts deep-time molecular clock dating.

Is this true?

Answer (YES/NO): YES